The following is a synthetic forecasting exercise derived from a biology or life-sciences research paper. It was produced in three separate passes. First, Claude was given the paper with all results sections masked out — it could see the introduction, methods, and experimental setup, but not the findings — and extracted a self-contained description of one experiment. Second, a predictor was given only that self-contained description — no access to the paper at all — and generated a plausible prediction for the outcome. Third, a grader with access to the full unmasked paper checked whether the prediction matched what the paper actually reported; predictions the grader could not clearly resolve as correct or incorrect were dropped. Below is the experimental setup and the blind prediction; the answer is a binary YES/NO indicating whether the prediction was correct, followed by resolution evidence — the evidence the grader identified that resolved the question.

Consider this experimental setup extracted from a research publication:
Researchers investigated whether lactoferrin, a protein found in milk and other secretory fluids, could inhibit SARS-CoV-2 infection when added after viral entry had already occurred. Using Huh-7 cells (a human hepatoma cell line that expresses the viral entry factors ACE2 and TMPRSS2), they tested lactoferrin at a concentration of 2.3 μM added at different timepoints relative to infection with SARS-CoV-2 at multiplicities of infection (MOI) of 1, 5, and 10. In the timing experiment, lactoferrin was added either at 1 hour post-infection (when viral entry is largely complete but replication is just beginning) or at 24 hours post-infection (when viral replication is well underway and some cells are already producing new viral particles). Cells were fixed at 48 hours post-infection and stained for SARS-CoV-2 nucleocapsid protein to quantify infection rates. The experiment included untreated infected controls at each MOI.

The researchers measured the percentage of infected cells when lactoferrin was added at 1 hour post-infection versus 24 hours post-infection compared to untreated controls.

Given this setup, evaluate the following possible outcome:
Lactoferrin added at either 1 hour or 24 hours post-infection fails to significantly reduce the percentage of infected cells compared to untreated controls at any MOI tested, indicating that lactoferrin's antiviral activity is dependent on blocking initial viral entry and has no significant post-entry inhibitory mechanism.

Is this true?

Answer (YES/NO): NO